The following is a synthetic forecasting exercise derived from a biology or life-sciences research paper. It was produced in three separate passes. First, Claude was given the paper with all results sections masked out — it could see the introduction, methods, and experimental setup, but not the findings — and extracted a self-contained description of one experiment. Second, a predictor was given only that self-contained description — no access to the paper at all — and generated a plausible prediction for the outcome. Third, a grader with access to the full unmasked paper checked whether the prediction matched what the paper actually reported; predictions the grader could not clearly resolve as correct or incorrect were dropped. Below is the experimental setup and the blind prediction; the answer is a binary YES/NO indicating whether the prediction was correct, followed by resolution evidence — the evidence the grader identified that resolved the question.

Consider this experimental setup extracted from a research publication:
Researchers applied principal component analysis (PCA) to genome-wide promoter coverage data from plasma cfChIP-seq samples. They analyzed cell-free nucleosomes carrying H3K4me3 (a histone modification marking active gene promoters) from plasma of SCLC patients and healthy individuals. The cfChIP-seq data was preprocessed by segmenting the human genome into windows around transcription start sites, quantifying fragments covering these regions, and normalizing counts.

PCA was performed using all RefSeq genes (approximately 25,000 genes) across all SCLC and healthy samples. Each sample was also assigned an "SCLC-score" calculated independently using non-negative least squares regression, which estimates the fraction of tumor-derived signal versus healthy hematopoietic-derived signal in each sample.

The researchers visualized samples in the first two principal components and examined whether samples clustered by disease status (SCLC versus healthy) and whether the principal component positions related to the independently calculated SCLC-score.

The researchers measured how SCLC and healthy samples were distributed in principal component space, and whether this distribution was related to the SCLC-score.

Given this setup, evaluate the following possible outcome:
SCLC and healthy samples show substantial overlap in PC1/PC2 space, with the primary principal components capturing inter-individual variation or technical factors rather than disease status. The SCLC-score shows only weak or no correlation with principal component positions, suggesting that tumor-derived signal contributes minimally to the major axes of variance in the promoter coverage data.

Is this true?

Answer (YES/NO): NO